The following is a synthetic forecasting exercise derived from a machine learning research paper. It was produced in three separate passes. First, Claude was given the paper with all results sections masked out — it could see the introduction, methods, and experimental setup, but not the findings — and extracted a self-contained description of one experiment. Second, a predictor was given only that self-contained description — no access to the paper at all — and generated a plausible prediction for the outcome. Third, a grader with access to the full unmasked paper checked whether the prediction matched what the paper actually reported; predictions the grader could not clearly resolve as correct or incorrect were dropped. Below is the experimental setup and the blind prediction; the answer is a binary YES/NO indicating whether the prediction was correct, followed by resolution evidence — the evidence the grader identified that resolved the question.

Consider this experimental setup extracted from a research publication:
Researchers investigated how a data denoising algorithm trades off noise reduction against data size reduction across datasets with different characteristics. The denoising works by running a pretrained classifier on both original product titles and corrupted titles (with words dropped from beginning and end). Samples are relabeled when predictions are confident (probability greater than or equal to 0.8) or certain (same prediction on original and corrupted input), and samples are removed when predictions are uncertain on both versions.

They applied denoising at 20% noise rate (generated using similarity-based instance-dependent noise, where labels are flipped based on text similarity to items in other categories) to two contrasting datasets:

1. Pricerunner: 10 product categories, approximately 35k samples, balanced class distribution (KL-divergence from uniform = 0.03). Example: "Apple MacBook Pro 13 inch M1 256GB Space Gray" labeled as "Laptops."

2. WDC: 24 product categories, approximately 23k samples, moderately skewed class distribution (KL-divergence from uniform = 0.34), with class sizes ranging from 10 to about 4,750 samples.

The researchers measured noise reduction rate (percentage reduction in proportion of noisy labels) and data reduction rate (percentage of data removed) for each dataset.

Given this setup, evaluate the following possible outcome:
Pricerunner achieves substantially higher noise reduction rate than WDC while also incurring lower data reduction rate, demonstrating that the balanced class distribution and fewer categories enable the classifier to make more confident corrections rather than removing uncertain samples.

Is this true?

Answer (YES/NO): NO